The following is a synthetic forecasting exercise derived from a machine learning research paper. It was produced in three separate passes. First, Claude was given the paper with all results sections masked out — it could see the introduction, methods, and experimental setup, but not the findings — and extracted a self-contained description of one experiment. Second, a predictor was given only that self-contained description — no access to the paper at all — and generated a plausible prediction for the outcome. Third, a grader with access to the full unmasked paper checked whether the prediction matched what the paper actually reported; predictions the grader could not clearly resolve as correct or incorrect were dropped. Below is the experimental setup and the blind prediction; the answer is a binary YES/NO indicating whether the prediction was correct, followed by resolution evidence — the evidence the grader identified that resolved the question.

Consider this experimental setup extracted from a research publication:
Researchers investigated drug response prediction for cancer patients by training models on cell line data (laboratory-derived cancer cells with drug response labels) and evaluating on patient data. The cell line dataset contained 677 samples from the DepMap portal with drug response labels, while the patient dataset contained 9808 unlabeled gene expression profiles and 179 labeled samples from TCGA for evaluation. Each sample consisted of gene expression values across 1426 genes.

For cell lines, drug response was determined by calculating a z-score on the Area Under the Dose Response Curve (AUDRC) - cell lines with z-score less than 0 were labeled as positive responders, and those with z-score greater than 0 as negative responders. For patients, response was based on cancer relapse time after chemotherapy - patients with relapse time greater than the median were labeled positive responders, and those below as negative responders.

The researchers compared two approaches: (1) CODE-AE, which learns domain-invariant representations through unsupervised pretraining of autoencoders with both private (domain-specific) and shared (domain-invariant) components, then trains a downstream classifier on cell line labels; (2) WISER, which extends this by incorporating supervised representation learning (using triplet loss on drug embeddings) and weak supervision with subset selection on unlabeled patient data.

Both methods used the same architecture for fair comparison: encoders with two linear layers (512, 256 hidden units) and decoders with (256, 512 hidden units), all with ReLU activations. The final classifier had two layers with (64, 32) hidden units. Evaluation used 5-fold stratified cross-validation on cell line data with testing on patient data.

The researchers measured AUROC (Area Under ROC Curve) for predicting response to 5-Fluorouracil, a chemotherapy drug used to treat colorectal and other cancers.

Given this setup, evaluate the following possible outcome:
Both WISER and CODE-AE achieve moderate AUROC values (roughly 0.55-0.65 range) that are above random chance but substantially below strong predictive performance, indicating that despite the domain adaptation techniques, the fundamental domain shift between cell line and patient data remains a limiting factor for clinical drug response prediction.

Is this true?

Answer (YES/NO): NO